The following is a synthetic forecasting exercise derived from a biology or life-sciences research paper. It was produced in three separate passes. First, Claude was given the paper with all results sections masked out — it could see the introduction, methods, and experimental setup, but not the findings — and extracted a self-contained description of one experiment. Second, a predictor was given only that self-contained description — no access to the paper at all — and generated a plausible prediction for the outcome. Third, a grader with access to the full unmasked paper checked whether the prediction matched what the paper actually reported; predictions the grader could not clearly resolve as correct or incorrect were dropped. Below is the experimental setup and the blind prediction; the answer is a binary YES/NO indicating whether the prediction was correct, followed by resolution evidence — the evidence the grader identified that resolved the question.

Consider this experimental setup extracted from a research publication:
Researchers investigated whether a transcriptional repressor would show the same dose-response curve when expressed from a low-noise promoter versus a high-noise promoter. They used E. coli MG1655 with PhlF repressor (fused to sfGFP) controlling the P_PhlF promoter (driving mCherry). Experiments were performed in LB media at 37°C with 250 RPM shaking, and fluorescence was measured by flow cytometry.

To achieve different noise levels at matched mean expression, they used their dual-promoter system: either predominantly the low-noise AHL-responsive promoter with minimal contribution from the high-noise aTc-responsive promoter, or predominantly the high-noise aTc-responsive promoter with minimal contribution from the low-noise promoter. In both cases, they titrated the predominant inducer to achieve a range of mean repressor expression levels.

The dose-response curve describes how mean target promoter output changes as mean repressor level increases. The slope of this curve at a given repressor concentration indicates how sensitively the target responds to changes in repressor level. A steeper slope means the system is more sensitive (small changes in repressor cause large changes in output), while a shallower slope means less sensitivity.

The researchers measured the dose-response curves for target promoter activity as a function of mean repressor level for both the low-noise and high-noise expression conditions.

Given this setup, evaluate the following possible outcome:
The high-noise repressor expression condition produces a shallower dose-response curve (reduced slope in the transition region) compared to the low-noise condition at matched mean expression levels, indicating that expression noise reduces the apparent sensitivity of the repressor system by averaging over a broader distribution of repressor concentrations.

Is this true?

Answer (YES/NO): YES